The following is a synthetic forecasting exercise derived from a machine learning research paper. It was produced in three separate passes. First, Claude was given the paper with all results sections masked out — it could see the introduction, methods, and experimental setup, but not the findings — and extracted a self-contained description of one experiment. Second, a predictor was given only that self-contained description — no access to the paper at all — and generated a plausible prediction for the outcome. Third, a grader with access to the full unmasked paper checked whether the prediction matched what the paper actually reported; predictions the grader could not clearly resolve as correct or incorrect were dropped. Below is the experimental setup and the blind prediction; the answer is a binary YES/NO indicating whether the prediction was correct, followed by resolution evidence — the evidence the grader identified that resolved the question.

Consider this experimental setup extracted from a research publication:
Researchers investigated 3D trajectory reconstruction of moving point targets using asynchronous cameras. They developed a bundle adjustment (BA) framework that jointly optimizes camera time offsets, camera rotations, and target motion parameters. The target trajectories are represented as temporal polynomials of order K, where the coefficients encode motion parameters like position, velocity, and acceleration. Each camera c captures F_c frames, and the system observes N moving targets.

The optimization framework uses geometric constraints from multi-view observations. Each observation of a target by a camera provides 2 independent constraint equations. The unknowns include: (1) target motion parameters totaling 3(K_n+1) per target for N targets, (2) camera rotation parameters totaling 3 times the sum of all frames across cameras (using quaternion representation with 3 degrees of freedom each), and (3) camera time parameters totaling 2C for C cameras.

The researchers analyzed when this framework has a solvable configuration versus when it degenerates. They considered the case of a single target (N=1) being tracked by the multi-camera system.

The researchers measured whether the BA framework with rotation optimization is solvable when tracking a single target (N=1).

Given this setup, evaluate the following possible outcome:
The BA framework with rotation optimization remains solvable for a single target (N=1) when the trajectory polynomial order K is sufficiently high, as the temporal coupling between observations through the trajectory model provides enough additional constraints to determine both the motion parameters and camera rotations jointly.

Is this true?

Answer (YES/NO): NO